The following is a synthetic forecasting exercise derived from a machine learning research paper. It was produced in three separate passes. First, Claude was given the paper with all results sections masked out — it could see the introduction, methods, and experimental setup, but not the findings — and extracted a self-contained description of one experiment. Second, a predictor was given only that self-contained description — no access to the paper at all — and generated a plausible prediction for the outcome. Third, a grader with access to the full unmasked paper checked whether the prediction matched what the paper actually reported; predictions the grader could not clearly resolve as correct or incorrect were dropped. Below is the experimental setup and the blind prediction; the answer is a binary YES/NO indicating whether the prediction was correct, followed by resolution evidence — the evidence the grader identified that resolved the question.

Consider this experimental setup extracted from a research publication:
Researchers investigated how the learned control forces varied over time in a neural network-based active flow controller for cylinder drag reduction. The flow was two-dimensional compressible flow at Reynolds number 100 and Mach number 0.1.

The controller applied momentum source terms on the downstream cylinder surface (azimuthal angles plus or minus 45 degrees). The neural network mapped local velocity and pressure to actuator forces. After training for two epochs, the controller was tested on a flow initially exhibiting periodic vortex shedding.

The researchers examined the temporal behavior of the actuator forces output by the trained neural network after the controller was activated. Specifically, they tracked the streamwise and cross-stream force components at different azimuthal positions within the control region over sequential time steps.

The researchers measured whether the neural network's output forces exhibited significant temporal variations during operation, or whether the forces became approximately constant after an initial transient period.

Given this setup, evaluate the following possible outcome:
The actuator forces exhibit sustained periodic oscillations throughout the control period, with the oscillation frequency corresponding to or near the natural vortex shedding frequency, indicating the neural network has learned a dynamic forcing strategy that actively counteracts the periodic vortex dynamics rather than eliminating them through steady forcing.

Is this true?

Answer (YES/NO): NO